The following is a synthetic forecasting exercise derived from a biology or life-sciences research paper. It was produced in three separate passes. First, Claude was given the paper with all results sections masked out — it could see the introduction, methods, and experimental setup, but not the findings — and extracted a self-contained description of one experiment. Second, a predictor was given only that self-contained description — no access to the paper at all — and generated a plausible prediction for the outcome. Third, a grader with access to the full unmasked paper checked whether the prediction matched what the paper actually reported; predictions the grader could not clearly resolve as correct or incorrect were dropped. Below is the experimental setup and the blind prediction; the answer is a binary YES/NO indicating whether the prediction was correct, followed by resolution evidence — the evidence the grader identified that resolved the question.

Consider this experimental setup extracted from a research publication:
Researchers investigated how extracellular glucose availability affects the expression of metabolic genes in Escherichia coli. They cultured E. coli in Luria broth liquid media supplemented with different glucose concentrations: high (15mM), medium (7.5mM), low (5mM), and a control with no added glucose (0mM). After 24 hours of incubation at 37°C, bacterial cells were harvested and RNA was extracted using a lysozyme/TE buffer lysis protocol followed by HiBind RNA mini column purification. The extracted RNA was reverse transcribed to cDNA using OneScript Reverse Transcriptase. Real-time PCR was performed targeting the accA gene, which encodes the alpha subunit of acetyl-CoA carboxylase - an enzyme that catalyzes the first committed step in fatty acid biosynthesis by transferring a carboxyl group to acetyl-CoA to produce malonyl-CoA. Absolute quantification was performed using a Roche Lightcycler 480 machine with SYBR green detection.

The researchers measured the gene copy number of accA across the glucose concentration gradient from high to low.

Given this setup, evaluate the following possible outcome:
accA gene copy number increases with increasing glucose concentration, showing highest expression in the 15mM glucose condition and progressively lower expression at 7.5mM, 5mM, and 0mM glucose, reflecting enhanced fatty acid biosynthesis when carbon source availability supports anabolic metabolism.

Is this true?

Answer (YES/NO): NO